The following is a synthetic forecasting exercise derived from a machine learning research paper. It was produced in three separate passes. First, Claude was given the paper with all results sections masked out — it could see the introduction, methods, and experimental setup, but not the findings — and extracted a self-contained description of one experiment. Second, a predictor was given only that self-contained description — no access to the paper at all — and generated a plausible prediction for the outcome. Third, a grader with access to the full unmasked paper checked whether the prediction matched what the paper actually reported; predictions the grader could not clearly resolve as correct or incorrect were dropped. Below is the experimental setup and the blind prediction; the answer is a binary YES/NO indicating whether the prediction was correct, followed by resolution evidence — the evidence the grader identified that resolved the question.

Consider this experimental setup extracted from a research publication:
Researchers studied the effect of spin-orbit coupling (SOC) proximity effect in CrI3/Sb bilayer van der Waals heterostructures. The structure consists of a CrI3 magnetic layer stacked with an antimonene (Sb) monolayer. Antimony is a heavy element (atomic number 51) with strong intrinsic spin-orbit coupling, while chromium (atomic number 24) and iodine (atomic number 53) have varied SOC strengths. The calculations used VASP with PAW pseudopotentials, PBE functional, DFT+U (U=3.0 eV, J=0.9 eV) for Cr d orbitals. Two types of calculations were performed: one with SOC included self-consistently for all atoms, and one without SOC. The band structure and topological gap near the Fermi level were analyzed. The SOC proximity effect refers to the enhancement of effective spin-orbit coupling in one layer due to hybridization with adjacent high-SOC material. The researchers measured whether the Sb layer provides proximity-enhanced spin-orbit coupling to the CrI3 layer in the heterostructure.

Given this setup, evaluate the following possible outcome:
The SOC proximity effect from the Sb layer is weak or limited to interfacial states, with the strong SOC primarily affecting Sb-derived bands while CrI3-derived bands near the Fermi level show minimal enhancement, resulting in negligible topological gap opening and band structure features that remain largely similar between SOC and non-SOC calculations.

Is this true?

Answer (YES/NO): NO